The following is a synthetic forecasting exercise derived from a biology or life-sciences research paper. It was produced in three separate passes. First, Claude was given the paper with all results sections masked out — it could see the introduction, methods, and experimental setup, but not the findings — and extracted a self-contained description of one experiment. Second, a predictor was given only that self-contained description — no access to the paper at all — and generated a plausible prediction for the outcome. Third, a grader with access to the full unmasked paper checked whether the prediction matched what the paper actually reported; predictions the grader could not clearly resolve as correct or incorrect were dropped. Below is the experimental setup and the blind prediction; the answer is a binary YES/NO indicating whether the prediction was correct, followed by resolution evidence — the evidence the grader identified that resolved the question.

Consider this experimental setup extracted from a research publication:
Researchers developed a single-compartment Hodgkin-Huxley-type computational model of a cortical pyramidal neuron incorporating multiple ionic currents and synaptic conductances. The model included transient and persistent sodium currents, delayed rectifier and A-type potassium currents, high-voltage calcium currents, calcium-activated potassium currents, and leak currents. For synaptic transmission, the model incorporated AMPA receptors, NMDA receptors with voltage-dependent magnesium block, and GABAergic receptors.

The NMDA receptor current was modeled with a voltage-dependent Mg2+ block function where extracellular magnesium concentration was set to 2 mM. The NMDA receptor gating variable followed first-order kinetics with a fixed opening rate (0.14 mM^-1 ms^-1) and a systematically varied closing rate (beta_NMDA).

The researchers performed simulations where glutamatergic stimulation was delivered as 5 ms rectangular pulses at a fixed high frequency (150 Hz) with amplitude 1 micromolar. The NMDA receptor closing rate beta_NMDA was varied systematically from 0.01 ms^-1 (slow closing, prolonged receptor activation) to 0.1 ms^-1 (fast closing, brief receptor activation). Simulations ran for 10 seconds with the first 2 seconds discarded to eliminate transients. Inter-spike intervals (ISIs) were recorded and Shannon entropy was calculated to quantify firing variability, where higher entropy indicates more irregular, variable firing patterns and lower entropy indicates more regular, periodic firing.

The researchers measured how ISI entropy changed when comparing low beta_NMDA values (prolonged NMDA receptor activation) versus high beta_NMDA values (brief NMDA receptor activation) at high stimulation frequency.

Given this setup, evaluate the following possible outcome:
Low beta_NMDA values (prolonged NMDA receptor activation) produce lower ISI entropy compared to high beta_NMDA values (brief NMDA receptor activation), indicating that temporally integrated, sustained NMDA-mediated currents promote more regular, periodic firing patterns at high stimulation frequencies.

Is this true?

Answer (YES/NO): YES